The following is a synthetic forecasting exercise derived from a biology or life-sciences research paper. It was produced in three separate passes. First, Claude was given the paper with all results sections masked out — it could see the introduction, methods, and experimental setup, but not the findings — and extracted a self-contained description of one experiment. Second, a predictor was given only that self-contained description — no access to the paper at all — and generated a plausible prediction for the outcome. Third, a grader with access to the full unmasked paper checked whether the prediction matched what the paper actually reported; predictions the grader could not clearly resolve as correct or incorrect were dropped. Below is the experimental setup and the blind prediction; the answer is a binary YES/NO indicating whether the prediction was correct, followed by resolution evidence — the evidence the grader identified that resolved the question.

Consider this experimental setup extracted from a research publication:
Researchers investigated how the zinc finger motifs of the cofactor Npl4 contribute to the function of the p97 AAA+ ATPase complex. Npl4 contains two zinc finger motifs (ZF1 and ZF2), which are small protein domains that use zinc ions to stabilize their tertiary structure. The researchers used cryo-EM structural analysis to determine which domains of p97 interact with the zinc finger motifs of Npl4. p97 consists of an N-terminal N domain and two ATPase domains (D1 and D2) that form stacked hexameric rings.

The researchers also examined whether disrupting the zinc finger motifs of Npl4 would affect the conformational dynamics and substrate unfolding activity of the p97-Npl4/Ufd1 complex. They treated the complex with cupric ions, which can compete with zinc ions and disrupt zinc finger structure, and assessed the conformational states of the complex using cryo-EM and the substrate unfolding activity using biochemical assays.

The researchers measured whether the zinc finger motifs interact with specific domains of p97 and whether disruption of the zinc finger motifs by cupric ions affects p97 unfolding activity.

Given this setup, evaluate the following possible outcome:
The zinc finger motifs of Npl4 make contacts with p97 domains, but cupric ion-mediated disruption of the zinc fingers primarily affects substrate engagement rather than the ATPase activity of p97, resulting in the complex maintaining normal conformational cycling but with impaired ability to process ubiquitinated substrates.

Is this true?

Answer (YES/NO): NO